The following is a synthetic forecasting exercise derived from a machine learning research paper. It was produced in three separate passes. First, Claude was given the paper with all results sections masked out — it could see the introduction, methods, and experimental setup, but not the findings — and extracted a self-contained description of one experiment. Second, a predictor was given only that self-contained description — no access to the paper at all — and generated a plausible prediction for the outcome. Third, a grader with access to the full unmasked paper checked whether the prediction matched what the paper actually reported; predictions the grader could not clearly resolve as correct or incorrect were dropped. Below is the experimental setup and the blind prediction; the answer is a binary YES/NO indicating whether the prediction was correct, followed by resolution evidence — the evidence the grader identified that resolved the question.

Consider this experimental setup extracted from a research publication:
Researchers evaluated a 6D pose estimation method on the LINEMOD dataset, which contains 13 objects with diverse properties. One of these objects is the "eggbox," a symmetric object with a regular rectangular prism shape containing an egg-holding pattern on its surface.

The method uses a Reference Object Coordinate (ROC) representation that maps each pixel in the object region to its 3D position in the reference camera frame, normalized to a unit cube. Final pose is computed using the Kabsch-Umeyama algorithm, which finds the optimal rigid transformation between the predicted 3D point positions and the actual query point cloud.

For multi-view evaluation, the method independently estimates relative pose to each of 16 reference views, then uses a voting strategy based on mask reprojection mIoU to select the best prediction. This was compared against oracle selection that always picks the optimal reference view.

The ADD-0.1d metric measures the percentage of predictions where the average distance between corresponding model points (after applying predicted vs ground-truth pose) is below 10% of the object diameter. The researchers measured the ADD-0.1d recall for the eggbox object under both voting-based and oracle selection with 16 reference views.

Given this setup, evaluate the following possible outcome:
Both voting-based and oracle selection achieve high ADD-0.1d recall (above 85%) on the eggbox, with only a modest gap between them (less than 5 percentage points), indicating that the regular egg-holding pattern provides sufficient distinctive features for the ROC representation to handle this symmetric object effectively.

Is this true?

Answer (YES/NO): YES